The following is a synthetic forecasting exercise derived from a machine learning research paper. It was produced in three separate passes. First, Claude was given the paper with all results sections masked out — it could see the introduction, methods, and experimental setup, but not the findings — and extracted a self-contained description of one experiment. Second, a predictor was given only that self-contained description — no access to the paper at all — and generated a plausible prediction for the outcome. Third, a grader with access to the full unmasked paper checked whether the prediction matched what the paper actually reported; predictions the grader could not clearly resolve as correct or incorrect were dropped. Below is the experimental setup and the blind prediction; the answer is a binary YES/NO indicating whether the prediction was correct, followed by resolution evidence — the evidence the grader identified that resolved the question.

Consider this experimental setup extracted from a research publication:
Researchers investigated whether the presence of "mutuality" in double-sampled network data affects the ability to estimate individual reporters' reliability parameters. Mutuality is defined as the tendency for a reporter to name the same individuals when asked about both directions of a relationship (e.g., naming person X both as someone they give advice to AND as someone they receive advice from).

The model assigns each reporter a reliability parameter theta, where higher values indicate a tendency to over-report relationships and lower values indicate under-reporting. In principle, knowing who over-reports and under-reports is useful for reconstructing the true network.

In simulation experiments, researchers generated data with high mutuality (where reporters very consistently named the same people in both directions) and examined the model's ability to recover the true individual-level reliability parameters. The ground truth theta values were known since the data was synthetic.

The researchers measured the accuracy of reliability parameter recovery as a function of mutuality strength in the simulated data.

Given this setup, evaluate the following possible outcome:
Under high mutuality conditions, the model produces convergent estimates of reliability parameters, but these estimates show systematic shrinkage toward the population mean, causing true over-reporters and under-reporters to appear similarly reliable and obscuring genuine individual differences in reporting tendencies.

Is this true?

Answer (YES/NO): NO